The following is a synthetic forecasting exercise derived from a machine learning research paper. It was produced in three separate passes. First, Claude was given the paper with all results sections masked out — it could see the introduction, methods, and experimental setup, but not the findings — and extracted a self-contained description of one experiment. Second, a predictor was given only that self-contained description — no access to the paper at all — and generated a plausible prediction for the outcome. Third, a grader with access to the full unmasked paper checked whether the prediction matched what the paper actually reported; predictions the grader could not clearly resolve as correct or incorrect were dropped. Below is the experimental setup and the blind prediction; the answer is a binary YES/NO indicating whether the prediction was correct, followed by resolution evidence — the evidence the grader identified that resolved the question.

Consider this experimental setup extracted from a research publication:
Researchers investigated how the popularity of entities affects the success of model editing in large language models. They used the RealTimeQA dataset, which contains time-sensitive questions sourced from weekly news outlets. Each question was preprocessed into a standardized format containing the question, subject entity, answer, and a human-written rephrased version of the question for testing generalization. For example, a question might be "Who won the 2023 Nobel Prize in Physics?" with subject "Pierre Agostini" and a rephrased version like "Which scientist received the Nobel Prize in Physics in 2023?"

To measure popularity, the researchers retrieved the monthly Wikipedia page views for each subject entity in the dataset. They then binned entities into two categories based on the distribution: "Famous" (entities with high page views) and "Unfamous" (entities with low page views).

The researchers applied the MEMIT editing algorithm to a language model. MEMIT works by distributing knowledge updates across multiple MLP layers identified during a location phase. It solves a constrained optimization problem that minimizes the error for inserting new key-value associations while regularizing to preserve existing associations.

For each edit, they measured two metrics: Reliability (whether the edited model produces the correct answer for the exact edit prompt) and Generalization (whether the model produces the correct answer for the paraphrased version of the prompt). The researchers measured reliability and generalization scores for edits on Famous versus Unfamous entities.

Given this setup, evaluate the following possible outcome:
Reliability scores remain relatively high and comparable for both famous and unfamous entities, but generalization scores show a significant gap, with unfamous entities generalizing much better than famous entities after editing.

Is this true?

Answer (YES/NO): NO